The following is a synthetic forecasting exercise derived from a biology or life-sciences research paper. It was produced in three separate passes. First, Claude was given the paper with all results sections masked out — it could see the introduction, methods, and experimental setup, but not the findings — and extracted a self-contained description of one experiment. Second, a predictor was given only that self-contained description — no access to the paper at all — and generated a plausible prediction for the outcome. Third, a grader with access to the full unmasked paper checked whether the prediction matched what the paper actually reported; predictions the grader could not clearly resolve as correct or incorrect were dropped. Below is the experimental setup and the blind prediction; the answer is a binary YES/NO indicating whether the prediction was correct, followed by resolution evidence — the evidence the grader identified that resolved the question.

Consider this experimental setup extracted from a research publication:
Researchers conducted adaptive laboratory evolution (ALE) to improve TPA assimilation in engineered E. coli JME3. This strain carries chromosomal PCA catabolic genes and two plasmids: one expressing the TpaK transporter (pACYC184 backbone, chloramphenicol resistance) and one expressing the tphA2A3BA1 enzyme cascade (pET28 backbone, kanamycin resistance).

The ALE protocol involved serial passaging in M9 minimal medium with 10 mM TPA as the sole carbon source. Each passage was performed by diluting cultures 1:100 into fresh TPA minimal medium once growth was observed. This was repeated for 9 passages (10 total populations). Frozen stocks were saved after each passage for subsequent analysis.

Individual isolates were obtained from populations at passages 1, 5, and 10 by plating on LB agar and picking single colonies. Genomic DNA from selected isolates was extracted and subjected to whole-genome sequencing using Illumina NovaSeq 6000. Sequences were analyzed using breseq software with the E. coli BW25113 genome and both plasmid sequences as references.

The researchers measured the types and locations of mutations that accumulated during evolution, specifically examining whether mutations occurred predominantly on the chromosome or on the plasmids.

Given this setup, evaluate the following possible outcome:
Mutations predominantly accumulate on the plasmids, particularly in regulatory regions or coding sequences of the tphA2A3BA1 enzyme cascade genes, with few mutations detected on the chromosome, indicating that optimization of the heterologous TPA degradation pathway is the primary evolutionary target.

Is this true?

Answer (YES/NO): NO